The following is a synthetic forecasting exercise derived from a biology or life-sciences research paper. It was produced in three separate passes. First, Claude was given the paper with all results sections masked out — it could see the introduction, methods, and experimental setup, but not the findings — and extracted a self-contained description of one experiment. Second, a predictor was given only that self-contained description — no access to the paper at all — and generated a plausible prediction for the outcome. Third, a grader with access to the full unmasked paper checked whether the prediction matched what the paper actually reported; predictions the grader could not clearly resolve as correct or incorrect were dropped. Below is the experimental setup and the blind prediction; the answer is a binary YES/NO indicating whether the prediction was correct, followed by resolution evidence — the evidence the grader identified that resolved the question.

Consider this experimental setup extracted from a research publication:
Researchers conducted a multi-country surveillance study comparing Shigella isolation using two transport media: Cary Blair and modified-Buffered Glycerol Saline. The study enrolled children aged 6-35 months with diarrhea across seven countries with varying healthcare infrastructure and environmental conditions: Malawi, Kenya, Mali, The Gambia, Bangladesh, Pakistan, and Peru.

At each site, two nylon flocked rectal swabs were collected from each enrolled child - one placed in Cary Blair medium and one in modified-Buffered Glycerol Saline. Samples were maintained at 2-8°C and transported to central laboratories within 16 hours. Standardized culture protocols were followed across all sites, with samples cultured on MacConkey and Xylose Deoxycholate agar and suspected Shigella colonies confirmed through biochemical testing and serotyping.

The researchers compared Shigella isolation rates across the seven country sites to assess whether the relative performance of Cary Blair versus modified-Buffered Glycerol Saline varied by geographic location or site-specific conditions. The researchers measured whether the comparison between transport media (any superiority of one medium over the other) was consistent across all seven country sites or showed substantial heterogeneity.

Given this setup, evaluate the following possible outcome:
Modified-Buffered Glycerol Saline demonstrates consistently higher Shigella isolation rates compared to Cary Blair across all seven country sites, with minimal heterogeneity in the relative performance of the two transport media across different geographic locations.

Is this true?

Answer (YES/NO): NO